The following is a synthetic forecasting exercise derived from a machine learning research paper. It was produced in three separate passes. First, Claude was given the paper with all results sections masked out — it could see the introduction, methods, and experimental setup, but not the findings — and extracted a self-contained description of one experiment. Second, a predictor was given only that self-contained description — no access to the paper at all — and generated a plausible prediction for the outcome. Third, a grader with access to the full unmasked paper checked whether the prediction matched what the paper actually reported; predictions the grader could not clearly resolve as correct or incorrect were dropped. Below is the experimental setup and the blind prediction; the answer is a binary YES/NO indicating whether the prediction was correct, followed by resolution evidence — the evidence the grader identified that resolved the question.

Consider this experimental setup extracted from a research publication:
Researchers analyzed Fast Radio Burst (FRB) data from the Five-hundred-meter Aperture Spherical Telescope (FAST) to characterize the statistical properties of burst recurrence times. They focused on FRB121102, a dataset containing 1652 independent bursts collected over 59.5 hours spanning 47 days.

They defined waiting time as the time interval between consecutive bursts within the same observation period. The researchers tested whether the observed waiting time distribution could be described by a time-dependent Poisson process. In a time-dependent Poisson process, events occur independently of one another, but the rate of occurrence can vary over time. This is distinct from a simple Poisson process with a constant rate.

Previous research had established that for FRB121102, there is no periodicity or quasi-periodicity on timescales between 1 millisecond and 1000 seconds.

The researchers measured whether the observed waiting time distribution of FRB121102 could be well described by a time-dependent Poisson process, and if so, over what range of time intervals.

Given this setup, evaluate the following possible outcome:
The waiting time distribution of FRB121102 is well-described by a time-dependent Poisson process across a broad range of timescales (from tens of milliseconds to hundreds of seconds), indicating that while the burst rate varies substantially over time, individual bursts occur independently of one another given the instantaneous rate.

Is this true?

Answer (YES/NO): NO